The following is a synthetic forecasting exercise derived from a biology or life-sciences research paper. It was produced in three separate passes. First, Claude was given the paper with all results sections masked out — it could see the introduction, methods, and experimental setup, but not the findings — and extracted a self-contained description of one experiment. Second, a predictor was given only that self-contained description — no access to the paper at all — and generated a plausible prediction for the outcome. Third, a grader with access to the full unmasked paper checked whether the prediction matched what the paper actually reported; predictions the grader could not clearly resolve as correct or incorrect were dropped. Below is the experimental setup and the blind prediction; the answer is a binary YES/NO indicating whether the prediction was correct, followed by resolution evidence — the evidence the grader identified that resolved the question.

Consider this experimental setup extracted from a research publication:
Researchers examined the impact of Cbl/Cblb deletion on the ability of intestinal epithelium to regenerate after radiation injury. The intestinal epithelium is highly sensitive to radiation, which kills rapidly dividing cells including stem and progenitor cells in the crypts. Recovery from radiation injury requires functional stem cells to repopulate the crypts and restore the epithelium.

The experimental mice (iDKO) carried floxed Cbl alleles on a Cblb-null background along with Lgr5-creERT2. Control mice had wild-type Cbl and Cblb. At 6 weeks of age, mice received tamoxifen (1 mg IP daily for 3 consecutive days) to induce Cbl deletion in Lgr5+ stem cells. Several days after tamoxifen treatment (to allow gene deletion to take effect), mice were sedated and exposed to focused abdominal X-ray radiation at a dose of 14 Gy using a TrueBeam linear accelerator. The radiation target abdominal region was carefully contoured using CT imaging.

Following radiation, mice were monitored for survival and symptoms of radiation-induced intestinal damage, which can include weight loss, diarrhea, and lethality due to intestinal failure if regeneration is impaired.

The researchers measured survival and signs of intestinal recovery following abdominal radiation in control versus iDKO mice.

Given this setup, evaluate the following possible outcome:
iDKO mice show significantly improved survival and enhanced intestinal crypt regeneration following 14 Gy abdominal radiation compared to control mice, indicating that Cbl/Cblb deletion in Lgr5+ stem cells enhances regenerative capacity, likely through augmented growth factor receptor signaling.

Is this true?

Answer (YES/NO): NO